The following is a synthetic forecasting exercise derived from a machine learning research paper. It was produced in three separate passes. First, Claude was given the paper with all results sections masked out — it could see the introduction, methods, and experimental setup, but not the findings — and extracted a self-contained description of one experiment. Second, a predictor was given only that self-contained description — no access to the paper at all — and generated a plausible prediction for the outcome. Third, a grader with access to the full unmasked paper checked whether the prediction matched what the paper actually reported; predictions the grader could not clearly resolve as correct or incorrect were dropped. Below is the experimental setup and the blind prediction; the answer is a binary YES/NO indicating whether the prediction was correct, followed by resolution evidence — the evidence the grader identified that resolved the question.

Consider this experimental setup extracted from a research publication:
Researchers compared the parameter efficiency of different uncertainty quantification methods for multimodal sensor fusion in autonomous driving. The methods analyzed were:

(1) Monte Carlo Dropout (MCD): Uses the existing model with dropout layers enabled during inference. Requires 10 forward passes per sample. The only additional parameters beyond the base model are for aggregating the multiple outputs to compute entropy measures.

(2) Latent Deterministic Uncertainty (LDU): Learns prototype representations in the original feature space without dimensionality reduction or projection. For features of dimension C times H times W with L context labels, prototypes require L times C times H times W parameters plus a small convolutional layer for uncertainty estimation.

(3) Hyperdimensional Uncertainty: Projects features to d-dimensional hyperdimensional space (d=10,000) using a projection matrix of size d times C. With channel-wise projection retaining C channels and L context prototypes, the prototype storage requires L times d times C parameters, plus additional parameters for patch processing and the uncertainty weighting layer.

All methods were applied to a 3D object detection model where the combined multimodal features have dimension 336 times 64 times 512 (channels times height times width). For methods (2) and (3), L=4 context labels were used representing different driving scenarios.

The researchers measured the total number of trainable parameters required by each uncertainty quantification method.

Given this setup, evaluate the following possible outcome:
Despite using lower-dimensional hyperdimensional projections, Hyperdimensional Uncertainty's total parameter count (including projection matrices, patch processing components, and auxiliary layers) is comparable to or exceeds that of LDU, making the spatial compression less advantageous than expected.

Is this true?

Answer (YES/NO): NO